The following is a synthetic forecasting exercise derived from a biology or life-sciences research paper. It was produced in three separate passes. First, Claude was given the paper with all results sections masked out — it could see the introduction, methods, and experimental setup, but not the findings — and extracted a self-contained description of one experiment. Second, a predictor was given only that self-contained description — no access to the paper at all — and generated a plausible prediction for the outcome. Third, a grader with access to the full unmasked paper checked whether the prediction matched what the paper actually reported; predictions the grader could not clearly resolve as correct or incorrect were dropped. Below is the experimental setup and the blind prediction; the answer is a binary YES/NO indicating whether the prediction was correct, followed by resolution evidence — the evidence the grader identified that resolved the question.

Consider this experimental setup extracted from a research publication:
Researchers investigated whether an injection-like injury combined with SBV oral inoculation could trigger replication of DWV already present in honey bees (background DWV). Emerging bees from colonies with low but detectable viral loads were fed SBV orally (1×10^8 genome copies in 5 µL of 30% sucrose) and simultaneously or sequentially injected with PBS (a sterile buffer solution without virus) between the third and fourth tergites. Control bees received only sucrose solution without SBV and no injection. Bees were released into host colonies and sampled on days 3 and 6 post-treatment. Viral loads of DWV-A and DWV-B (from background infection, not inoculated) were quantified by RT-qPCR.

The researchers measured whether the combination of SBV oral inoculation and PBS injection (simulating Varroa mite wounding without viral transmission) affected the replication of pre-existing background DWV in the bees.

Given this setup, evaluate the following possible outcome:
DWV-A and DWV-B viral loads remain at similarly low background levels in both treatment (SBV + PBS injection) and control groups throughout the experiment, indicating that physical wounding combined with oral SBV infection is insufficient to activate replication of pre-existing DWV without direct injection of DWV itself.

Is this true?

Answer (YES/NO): NO